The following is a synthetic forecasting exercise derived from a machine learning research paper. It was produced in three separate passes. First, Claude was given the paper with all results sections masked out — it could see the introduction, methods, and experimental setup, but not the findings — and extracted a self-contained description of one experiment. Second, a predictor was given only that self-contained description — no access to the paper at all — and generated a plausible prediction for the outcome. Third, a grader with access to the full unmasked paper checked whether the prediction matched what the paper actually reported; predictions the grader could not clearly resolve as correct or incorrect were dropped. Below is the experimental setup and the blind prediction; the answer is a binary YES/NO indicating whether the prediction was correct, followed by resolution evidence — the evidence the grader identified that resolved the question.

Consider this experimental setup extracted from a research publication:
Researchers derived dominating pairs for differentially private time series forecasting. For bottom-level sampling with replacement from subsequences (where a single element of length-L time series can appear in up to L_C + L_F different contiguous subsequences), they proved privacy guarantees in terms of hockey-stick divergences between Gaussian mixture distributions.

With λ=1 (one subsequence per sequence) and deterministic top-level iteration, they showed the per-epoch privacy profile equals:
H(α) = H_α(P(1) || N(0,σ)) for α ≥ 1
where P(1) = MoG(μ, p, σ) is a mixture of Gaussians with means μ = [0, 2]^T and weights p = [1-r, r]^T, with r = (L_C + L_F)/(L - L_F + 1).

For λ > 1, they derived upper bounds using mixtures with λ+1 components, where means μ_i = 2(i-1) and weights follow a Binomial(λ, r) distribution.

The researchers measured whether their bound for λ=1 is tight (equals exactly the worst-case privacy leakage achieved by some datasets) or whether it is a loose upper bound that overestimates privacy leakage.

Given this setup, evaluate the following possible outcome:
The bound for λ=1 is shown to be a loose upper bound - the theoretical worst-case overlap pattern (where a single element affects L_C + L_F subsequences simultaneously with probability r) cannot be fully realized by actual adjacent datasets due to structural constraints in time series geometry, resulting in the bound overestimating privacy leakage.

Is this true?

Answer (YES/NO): NO